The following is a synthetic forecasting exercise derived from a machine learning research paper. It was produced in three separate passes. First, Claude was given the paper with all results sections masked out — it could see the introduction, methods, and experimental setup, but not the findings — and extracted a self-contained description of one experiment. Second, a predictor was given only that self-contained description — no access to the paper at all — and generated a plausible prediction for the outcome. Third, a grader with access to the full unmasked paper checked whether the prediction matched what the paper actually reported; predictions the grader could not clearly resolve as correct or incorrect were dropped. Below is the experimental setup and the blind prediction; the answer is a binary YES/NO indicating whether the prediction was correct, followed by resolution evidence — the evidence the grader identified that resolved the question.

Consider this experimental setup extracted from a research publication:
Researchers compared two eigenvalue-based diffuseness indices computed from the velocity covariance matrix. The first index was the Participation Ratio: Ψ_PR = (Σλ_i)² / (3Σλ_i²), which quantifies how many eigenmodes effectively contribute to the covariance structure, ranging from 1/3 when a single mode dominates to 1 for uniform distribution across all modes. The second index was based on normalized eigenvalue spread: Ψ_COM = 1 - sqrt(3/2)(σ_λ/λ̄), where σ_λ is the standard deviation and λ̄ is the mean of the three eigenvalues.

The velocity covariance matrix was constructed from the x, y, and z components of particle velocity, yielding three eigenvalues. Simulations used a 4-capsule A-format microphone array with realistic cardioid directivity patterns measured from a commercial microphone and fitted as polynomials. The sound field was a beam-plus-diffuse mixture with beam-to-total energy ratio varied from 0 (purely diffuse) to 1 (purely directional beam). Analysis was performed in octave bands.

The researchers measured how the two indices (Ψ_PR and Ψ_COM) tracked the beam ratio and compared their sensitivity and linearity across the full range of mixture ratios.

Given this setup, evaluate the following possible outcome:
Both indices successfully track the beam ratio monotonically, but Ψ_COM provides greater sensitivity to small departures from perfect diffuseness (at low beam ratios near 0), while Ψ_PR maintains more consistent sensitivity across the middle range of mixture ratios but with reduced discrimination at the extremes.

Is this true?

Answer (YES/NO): NO